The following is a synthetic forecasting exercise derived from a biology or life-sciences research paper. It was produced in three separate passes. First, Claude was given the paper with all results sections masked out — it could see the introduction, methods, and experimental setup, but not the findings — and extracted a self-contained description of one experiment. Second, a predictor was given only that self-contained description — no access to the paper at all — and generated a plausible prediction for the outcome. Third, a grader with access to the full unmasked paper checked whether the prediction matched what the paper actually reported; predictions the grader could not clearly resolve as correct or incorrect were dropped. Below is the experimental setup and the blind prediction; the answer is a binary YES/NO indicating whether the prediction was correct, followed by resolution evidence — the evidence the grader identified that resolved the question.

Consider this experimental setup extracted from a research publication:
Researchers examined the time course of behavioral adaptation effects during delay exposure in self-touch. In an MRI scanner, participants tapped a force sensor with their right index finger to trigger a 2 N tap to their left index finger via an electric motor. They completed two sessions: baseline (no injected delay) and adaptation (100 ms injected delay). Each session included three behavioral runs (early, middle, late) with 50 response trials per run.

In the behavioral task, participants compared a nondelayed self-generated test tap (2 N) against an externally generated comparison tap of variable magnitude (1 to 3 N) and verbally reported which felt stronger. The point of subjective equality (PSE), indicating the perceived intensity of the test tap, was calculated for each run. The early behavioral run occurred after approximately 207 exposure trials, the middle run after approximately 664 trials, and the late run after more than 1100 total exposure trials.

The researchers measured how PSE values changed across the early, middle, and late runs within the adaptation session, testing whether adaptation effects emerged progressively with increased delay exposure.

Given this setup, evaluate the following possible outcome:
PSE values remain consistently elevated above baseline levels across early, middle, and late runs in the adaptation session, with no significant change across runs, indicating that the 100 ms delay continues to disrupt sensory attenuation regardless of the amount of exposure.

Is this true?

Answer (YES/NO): NO